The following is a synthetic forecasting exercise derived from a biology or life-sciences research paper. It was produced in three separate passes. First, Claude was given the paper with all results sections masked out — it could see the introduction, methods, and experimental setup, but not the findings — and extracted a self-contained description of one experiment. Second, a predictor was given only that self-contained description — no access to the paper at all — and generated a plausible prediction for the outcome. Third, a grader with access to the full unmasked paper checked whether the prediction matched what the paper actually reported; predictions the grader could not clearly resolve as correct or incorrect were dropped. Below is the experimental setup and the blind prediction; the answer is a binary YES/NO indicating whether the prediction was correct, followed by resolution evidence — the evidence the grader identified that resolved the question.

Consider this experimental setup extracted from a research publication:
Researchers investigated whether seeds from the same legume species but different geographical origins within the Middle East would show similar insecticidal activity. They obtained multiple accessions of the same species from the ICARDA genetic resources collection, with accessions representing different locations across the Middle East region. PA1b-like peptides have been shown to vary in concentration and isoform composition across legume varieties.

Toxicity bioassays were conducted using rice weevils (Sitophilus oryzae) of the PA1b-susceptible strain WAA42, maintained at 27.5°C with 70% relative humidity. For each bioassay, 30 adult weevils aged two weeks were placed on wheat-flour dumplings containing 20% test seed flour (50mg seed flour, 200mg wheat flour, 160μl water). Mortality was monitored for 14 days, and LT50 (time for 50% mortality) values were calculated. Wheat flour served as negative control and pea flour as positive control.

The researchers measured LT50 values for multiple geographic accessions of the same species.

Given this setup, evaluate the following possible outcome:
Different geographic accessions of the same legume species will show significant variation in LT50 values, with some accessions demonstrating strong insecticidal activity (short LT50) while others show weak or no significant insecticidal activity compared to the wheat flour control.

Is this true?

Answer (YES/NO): YES